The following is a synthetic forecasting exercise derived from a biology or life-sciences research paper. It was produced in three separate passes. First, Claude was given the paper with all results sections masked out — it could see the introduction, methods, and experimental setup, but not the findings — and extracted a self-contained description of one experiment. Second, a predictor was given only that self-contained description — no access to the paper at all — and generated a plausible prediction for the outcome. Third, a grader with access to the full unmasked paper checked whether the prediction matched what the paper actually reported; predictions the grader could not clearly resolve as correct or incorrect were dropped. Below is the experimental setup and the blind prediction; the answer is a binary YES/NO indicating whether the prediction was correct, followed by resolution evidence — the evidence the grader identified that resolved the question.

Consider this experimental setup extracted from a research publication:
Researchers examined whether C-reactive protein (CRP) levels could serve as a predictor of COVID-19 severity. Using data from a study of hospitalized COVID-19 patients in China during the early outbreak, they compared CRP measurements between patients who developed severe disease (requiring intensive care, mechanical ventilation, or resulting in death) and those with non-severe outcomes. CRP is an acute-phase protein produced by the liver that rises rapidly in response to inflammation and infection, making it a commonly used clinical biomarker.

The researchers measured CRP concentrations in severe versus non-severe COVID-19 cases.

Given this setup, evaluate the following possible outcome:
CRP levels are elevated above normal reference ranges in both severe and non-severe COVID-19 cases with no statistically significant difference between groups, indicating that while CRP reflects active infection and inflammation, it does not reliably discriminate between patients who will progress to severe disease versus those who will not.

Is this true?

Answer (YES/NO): NO